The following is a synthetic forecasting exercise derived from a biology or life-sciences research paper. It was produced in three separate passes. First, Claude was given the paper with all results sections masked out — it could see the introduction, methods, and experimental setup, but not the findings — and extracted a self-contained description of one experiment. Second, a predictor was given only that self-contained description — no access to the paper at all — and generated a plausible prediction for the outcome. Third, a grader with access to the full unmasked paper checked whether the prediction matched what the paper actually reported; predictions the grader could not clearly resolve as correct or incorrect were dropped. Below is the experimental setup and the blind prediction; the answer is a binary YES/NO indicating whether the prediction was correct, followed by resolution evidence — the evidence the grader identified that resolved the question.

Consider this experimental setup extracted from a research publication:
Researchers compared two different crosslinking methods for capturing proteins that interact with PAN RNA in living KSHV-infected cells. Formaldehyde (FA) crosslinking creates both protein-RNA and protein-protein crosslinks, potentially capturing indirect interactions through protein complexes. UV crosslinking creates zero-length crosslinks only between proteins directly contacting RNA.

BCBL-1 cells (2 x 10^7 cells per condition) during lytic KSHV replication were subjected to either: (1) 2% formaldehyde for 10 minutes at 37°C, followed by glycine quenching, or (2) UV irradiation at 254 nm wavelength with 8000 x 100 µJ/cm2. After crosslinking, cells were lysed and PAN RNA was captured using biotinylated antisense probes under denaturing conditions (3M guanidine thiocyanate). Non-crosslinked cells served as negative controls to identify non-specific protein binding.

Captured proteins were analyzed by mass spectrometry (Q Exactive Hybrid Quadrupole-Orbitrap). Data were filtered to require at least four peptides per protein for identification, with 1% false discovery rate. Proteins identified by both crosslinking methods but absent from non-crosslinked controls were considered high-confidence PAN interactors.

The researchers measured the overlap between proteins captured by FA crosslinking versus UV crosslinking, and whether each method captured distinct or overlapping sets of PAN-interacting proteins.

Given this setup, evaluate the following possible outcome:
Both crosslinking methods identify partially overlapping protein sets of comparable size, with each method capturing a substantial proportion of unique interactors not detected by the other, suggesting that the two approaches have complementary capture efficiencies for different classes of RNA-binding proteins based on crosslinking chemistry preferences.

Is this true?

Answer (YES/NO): NO